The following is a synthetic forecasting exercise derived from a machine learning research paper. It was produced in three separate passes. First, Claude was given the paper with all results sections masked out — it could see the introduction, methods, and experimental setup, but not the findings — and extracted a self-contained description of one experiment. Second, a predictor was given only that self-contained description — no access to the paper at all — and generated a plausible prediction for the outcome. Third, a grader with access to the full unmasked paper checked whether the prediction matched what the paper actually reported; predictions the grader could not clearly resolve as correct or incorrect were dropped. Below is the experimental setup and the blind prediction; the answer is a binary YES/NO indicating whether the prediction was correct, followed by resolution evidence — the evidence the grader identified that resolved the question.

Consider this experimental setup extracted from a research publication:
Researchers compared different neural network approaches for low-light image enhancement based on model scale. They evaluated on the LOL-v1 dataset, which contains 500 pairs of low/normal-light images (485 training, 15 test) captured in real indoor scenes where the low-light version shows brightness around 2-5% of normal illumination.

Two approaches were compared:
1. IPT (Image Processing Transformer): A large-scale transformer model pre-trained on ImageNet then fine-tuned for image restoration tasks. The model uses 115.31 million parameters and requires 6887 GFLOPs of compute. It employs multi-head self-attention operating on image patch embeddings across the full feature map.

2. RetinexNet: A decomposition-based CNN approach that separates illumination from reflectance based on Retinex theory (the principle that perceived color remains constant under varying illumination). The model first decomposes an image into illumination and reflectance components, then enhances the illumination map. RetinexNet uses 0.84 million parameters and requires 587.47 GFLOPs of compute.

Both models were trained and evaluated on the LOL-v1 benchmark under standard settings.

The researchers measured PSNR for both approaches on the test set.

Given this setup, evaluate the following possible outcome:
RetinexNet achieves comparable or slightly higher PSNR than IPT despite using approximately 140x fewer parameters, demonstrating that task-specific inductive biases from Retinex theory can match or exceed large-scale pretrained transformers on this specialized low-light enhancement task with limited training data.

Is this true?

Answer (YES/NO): YES